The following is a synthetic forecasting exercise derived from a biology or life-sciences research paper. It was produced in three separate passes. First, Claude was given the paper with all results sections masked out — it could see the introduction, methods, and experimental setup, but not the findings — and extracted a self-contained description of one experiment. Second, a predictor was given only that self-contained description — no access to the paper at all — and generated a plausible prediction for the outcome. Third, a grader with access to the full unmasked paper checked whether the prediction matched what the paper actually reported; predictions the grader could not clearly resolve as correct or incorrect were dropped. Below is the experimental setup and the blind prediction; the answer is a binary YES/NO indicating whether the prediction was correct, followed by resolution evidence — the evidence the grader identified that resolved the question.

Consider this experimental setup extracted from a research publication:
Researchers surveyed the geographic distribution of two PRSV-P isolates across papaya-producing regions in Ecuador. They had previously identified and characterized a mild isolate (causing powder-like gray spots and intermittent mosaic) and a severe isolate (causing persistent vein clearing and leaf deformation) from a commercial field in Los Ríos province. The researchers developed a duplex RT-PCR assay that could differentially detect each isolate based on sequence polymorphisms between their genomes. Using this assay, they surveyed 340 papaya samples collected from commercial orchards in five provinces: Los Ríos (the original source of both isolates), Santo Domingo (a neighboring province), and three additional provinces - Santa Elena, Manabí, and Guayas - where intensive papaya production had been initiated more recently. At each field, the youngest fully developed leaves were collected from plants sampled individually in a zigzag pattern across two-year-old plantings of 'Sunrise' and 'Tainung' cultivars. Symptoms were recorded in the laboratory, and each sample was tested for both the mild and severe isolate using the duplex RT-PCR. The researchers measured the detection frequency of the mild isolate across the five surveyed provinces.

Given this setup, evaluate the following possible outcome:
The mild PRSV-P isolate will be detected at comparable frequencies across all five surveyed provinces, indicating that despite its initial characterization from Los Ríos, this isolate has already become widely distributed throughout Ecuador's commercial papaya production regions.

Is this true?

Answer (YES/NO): NO